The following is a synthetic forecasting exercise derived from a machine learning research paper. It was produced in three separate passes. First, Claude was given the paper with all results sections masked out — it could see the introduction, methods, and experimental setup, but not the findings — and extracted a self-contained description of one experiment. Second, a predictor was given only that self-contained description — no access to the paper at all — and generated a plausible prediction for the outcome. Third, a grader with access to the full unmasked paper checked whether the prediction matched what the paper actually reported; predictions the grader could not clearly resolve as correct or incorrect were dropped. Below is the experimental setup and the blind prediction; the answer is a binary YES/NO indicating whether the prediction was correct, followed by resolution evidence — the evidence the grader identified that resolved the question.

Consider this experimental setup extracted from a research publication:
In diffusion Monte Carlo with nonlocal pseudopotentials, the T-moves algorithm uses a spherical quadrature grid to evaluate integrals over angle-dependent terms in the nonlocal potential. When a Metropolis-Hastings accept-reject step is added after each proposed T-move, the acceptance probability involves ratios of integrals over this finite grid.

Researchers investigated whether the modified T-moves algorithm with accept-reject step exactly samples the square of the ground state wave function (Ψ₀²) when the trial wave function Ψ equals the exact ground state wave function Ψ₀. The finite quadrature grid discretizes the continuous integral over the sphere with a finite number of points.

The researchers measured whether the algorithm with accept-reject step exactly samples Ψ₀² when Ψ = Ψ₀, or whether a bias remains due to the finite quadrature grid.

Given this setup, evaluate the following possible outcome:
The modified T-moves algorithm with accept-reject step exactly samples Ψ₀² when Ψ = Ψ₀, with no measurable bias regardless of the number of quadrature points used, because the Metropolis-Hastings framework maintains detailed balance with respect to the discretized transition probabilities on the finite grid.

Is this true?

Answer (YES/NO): NO